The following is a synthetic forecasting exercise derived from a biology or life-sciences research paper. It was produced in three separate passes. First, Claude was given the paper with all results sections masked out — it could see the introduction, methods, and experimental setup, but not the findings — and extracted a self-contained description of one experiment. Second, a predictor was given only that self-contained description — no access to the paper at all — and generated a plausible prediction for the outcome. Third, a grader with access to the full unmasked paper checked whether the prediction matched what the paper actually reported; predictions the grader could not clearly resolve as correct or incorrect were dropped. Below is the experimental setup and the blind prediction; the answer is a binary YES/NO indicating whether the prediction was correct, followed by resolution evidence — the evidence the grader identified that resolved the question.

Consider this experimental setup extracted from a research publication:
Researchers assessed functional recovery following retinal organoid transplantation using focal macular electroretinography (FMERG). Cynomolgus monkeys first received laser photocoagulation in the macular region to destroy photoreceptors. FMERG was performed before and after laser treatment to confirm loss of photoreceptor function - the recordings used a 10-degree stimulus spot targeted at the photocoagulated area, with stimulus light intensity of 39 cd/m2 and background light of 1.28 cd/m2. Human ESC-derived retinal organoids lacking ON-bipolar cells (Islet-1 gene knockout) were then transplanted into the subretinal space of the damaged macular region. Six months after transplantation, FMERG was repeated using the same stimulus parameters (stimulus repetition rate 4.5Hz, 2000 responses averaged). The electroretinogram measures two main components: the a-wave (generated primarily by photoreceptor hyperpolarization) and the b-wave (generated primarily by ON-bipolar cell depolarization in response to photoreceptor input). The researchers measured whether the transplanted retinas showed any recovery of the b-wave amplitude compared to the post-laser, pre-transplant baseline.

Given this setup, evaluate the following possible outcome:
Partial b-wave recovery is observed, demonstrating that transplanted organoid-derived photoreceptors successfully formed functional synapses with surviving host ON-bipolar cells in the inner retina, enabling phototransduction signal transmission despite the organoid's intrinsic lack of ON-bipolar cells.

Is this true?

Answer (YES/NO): YES